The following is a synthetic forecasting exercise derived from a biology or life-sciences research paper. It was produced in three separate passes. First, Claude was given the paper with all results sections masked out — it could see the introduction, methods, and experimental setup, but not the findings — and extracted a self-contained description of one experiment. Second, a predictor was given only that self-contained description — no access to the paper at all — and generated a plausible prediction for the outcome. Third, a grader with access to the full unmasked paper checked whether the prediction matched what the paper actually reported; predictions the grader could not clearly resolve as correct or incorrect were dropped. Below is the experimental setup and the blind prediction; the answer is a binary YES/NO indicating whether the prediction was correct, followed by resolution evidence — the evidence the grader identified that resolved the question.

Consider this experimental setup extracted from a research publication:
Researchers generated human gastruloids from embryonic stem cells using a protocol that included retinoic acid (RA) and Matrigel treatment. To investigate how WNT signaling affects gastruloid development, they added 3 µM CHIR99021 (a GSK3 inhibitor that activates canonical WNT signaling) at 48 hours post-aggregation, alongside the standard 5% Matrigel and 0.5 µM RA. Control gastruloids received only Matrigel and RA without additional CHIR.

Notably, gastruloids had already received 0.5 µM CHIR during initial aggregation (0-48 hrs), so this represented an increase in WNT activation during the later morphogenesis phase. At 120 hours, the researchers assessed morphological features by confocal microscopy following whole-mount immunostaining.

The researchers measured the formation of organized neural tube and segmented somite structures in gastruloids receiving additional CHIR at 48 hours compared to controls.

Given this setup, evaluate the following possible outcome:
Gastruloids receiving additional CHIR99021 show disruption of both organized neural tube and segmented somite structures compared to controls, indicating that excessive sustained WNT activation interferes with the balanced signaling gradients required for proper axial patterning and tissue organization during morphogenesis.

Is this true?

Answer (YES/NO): NO